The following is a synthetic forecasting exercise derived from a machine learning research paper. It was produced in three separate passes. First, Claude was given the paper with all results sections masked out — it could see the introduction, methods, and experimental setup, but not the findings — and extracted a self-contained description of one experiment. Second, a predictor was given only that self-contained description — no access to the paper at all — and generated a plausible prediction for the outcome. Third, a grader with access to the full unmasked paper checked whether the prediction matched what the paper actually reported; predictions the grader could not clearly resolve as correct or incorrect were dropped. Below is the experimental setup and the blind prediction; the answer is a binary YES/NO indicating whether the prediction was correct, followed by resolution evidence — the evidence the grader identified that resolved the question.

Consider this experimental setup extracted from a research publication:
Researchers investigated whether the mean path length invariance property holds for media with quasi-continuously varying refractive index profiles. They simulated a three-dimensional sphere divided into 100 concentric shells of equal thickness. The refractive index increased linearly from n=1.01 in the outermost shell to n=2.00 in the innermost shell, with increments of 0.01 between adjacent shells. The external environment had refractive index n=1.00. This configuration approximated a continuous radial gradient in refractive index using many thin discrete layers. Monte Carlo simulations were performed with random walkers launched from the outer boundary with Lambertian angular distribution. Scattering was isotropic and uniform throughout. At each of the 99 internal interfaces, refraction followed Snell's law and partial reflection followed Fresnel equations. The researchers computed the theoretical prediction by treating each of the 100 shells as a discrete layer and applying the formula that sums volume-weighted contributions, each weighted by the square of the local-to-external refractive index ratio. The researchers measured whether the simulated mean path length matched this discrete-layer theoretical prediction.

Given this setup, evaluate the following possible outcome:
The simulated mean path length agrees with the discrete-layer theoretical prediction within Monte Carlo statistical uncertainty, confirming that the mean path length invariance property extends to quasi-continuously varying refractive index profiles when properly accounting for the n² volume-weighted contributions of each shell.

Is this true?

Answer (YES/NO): YES